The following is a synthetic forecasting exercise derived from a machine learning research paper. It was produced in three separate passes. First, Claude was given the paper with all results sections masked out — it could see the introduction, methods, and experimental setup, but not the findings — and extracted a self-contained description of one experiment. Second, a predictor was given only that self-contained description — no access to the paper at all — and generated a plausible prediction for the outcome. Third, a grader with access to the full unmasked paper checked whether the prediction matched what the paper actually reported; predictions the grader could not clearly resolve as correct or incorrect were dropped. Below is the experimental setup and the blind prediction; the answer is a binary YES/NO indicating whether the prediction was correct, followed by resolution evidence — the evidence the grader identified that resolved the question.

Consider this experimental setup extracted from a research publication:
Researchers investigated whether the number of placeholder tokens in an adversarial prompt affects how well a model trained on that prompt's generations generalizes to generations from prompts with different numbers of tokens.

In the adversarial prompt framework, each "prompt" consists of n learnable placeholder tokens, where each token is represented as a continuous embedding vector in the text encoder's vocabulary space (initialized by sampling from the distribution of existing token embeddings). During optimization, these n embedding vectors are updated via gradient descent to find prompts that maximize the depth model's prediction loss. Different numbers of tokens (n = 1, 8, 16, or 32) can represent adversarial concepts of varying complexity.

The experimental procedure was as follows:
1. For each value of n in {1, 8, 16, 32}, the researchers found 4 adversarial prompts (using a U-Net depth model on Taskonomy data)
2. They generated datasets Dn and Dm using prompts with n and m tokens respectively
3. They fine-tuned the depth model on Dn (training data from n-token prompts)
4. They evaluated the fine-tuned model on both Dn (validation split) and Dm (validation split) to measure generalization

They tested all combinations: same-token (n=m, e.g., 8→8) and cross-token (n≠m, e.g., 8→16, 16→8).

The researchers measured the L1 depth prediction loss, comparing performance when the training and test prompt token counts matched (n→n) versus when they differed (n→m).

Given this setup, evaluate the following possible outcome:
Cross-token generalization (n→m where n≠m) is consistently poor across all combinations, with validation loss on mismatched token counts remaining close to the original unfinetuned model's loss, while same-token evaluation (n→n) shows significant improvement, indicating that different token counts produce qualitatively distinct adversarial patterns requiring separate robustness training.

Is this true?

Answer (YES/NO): NO